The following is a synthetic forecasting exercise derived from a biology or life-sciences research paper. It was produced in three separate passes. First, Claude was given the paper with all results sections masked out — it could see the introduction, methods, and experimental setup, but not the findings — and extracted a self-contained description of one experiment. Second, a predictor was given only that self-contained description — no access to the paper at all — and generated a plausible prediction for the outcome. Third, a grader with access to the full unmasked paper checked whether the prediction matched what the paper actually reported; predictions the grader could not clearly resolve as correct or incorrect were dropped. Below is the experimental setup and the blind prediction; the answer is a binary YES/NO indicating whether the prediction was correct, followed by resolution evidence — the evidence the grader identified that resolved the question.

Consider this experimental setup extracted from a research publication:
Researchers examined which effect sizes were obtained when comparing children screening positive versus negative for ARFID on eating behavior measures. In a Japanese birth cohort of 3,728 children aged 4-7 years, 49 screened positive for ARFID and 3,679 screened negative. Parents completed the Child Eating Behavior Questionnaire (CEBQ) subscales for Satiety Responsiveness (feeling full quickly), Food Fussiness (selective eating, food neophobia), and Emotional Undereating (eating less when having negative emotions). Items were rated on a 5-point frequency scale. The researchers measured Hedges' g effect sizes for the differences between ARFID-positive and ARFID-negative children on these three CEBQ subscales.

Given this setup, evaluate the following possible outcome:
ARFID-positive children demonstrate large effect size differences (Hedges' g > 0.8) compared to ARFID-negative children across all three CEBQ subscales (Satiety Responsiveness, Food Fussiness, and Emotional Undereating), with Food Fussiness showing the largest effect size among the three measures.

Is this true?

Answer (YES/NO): NO